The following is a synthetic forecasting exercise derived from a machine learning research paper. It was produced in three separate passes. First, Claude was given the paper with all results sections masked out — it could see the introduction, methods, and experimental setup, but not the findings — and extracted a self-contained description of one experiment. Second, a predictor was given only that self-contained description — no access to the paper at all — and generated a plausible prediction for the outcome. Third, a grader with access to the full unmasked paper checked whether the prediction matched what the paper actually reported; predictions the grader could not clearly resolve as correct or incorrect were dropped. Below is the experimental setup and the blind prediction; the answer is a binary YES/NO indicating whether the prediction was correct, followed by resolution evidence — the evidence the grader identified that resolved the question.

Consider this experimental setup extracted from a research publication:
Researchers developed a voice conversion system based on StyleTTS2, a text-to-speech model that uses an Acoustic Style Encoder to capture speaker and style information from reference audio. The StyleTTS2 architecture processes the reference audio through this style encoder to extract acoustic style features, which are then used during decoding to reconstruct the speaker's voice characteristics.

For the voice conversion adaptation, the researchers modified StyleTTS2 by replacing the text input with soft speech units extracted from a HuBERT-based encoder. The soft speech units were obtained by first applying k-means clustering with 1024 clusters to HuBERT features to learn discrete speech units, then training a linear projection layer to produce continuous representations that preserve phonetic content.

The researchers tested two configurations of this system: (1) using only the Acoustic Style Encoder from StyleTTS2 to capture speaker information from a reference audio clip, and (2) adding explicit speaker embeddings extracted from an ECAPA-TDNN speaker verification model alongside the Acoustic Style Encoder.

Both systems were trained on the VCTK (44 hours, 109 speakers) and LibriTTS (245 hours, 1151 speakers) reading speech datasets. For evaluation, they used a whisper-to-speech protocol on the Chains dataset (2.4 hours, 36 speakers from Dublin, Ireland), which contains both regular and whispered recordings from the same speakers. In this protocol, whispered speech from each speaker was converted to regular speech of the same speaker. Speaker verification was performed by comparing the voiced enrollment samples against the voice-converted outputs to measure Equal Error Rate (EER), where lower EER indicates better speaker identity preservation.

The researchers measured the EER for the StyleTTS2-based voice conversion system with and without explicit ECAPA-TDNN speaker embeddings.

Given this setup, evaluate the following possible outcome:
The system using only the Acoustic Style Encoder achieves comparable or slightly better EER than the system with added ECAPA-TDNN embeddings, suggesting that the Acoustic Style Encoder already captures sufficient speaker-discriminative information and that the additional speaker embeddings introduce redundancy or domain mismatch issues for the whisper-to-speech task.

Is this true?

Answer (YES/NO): NO